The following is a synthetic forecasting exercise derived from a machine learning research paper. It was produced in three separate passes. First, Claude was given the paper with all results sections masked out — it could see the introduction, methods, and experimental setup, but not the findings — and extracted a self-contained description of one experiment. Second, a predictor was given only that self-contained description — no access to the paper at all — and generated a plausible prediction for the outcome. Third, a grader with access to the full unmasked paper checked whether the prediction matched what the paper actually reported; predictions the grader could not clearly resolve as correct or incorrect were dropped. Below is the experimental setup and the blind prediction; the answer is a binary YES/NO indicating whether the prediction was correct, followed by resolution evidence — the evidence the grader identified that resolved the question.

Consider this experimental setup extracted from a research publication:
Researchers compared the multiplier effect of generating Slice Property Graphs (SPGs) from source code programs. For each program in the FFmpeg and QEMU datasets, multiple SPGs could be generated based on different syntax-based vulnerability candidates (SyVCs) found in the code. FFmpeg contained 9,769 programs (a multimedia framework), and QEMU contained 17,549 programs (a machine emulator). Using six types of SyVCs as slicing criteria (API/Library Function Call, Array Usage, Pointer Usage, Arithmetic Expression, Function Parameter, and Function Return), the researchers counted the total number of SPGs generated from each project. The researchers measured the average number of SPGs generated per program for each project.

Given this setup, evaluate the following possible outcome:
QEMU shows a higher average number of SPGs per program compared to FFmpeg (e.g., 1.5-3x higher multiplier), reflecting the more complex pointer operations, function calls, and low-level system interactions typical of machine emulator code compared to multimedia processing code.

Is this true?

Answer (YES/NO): NO